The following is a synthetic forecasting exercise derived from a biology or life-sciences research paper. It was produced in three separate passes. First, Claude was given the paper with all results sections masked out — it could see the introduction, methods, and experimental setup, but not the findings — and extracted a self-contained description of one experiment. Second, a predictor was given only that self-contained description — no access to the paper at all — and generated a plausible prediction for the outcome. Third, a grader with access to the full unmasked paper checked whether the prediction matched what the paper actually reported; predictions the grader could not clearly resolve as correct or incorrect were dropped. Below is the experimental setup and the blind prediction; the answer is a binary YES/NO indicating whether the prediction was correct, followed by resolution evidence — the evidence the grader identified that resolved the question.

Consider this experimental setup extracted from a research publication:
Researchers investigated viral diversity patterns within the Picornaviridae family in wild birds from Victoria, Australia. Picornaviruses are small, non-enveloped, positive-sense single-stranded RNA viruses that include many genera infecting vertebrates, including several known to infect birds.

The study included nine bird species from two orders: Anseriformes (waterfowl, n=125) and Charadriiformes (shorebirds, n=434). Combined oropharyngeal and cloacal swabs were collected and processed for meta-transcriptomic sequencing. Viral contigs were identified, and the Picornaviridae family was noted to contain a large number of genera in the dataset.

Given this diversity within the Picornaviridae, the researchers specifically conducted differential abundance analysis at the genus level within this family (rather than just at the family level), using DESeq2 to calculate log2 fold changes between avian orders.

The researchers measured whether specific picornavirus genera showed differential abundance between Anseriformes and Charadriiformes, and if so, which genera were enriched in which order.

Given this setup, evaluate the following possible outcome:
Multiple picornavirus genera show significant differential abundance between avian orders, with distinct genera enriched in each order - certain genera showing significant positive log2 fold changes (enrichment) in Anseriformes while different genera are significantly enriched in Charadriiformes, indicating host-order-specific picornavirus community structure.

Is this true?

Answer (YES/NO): NO